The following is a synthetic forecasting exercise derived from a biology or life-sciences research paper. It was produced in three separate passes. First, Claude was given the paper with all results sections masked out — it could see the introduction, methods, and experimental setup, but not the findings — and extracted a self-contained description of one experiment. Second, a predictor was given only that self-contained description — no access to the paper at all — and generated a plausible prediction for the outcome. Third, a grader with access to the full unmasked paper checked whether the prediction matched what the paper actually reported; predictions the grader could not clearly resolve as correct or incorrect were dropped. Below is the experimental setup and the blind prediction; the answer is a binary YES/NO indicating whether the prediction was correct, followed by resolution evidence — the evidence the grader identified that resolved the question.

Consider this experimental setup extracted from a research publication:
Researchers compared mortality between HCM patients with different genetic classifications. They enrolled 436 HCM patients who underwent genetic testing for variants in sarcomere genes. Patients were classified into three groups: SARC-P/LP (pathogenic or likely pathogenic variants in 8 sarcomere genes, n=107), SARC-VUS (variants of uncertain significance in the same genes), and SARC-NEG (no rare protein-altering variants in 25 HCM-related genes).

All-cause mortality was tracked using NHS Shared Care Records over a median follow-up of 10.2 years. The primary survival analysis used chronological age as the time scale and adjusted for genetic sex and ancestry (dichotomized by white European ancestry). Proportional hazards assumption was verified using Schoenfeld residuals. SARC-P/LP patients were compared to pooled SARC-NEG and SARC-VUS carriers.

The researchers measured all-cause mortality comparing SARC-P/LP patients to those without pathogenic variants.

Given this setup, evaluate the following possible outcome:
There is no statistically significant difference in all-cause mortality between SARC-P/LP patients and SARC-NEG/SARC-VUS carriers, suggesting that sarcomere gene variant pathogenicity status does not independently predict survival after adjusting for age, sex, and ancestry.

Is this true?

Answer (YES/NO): NO